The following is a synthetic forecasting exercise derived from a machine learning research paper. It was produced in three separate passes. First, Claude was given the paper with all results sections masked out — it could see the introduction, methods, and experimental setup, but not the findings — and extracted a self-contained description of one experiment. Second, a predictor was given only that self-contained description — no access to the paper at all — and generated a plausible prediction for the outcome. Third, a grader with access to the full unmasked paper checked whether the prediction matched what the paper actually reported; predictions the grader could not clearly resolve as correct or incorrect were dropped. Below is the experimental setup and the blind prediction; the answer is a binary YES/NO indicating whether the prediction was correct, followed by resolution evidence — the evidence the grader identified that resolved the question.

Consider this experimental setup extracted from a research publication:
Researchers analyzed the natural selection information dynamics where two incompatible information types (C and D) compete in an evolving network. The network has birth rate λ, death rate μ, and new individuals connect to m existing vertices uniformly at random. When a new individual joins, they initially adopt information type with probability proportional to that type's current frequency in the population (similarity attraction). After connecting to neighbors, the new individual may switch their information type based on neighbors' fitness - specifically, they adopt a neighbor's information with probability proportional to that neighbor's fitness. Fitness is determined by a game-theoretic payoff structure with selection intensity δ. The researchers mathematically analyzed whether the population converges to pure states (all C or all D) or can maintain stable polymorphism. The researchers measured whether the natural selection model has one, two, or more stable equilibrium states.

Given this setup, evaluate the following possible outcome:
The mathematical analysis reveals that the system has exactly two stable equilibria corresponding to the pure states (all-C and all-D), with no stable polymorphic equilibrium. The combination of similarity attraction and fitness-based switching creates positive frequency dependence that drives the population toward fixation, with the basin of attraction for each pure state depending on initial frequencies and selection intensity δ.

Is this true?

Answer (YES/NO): YES